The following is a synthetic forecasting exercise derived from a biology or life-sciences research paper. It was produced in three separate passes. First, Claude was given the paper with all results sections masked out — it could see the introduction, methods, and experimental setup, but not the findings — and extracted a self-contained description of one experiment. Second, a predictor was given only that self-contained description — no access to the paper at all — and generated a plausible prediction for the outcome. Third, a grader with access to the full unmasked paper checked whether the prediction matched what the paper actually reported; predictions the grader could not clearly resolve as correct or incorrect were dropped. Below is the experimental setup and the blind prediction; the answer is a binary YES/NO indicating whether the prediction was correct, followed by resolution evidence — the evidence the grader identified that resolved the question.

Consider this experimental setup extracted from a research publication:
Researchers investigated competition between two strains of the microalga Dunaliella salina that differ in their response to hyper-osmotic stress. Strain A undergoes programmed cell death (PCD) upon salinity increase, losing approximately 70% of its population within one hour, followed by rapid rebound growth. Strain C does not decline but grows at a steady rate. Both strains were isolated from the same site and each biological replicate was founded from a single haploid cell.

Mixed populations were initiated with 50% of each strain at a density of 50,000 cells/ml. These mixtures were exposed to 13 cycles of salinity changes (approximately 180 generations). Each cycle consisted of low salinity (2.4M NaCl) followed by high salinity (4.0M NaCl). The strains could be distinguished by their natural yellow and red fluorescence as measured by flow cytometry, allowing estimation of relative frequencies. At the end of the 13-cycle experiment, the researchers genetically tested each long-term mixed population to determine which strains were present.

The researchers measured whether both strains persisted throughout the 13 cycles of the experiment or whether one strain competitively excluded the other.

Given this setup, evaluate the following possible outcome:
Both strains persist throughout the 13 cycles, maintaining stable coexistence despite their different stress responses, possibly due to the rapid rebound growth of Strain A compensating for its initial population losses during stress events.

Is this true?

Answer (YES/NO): YES